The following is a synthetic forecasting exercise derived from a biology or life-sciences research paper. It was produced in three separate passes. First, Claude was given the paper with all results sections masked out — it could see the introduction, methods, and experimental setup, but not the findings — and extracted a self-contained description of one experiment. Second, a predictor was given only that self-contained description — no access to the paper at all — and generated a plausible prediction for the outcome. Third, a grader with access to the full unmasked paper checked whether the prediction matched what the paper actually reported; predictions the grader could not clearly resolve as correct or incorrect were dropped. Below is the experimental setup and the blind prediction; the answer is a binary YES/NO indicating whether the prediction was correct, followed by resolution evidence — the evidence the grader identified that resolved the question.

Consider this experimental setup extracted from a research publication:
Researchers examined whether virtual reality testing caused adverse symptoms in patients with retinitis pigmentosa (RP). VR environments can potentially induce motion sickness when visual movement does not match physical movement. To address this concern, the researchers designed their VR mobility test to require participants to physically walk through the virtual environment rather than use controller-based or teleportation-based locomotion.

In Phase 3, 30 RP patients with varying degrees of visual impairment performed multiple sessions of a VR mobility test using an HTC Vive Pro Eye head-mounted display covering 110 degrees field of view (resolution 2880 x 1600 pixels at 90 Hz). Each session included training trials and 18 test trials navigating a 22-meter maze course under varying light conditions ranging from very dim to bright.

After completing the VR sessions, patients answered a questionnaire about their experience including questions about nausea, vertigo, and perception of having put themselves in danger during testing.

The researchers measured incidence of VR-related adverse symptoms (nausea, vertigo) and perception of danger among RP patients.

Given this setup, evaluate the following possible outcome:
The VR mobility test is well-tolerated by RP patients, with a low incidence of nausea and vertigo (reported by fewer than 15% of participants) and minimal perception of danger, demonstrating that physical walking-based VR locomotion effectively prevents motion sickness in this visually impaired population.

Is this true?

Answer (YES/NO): YES